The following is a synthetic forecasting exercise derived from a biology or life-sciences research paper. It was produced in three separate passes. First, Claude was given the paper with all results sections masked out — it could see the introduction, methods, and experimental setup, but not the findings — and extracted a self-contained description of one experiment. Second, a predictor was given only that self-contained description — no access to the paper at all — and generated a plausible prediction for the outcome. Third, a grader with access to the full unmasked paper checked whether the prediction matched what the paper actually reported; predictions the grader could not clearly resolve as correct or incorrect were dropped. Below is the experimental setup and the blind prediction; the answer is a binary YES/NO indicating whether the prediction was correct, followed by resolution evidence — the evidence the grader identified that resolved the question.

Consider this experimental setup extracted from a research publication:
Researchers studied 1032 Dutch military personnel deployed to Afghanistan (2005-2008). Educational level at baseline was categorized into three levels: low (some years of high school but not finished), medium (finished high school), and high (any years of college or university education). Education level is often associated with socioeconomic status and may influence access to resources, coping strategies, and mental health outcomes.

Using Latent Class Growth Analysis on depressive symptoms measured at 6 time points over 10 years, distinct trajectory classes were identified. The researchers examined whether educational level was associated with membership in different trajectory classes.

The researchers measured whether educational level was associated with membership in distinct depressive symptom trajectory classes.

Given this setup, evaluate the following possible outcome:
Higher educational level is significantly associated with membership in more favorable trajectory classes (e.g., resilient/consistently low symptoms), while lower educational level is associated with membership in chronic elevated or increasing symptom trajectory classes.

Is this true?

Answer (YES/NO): NO